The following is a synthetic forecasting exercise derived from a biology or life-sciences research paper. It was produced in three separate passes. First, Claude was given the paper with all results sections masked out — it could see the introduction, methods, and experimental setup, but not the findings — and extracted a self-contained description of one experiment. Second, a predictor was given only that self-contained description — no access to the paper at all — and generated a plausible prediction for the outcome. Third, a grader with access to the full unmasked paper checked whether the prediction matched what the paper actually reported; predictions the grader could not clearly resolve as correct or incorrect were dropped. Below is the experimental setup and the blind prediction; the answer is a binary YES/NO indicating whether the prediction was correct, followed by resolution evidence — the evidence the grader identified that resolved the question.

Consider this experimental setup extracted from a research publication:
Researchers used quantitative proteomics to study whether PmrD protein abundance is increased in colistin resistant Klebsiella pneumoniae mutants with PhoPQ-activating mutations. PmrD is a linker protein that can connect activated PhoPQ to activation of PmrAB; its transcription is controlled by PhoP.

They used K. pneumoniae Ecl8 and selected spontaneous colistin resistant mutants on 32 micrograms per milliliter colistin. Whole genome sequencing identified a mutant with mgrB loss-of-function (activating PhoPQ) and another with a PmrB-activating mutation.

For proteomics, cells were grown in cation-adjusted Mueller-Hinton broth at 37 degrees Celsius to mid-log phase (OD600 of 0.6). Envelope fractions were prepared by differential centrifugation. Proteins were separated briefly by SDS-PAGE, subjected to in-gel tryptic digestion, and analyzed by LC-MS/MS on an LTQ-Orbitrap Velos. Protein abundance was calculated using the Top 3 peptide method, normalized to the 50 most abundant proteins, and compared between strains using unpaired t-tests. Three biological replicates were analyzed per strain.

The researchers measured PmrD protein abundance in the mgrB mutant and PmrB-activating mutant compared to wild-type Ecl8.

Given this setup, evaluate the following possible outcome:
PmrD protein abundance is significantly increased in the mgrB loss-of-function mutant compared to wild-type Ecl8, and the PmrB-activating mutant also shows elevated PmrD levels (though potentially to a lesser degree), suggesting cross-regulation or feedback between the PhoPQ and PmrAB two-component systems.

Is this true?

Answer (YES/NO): NO